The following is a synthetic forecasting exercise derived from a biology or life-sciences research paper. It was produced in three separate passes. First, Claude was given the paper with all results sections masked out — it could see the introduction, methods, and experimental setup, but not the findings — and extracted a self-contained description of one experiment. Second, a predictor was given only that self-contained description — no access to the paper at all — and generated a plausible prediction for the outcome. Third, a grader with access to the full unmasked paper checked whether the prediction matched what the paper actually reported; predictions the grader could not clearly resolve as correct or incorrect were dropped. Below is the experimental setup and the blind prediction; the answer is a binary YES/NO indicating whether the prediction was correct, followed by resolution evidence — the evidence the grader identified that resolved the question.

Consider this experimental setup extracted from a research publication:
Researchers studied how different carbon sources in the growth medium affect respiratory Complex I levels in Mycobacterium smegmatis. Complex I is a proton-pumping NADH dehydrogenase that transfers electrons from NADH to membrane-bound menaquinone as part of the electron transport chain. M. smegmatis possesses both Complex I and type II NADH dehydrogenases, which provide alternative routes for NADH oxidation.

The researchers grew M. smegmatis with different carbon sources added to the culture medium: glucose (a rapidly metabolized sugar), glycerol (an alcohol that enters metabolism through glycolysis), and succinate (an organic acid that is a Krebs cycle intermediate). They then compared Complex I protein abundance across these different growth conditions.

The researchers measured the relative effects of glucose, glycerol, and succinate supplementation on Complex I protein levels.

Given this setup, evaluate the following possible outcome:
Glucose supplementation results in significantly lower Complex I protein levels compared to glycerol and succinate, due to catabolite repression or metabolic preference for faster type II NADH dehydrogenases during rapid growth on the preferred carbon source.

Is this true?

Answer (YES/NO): YES